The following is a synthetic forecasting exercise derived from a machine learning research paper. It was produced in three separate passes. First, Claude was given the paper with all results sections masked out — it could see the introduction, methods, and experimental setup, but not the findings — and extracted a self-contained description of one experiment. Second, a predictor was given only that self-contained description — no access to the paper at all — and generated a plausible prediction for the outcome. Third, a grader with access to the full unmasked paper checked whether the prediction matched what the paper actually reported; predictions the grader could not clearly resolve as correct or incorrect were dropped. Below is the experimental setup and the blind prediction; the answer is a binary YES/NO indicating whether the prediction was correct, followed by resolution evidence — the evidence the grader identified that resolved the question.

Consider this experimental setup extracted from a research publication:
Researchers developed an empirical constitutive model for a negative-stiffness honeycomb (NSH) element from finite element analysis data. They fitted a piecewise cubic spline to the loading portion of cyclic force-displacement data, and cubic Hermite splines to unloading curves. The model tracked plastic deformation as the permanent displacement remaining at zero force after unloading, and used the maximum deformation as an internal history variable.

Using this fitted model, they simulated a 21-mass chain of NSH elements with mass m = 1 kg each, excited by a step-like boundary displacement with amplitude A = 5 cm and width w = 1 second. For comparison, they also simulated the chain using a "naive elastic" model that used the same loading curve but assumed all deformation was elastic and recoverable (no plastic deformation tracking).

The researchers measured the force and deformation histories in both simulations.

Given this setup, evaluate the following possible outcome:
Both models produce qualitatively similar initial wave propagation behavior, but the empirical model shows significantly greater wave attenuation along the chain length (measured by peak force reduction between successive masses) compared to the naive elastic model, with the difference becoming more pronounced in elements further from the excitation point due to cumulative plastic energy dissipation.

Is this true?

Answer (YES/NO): NO